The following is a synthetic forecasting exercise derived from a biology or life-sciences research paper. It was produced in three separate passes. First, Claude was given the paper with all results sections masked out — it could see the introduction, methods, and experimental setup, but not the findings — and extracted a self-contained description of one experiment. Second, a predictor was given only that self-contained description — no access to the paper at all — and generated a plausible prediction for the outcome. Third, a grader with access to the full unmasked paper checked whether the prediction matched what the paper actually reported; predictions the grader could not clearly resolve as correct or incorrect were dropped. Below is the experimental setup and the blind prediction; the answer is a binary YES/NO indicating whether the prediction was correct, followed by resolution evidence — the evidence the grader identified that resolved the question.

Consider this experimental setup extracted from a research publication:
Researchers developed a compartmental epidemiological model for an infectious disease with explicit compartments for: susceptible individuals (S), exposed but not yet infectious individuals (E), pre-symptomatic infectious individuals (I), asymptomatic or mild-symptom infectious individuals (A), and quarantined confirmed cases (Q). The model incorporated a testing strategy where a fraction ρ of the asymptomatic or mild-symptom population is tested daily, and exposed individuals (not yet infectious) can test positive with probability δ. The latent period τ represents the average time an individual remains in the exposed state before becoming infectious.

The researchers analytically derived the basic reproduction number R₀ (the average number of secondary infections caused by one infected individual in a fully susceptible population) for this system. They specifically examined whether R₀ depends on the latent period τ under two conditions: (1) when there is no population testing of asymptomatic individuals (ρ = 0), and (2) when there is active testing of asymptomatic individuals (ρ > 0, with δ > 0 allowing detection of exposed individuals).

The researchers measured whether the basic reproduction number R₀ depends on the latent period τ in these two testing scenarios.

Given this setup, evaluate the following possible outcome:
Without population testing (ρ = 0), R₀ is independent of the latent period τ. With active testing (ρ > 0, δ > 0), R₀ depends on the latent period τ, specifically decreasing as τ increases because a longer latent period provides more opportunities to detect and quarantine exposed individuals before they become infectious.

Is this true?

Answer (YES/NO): NO